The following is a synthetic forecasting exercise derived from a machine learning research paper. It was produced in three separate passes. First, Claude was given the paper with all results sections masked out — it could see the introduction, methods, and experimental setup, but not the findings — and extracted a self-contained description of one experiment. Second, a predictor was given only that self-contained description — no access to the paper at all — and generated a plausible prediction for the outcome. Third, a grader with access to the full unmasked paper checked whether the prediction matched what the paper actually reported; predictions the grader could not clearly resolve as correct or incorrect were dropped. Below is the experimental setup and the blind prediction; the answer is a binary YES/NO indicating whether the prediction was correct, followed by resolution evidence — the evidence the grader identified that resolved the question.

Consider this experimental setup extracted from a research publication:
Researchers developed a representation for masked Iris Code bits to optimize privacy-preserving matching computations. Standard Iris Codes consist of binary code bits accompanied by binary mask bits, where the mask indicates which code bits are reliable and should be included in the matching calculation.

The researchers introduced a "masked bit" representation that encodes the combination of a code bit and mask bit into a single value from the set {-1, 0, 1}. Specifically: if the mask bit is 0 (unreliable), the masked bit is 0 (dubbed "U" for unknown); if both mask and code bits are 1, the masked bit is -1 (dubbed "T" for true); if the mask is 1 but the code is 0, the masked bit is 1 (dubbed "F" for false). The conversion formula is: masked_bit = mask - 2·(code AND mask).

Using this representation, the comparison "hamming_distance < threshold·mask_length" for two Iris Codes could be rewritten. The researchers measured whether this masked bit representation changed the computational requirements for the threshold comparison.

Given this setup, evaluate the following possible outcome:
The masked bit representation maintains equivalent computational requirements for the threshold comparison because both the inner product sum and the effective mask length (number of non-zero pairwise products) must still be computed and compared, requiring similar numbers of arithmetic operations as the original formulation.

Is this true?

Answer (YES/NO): NO